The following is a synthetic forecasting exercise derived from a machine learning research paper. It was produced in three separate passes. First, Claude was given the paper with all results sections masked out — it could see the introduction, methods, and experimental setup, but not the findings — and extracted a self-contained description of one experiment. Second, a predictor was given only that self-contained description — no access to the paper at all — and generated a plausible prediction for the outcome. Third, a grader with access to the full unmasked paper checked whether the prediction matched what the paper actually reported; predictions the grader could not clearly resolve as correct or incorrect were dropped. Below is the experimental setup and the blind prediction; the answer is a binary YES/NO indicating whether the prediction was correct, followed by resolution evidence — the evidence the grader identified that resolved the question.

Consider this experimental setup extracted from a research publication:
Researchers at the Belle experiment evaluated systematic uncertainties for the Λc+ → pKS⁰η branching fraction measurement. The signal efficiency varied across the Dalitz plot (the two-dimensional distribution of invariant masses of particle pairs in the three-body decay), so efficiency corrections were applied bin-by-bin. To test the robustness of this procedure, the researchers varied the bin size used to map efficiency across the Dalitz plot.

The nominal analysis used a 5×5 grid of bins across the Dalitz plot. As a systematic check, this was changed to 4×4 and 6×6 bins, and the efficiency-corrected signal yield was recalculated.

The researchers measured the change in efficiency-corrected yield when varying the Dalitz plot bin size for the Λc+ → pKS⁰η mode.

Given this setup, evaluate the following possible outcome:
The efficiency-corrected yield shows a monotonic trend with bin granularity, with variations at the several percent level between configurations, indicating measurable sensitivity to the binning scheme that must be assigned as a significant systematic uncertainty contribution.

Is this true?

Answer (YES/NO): NO